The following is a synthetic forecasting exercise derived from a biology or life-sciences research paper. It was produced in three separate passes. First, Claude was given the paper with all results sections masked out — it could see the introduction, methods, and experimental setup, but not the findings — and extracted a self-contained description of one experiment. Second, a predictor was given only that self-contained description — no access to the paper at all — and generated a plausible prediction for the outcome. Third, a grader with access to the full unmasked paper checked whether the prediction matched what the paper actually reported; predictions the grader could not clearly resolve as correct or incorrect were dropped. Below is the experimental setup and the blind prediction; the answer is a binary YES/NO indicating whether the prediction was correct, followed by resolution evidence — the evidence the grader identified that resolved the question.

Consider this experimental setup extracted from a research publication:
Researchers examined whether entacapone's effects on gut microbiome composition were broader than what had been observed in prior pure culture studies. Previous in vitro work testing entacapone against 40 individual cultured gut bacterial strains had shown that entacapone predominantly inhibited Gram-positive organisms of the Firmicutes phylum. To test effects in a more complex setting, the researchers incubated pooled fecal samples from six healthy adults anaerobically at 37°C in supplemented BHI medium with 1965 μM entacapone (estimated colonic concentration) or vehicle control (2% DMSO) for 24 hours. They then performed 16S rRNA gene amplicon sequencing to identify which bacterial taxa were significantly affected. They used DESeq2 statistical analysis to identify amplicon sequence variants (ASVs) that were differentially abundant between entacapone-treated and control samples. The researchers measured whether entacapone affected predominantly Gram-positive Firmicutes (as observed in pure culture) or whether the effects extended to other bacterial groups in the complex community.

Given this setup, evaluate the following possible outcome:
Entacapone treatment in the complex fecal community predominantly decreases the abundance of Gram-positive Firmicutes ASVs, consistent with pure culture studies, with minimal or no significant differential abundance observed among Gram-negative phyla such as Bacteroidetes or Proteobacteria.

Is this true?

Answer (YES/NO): NO